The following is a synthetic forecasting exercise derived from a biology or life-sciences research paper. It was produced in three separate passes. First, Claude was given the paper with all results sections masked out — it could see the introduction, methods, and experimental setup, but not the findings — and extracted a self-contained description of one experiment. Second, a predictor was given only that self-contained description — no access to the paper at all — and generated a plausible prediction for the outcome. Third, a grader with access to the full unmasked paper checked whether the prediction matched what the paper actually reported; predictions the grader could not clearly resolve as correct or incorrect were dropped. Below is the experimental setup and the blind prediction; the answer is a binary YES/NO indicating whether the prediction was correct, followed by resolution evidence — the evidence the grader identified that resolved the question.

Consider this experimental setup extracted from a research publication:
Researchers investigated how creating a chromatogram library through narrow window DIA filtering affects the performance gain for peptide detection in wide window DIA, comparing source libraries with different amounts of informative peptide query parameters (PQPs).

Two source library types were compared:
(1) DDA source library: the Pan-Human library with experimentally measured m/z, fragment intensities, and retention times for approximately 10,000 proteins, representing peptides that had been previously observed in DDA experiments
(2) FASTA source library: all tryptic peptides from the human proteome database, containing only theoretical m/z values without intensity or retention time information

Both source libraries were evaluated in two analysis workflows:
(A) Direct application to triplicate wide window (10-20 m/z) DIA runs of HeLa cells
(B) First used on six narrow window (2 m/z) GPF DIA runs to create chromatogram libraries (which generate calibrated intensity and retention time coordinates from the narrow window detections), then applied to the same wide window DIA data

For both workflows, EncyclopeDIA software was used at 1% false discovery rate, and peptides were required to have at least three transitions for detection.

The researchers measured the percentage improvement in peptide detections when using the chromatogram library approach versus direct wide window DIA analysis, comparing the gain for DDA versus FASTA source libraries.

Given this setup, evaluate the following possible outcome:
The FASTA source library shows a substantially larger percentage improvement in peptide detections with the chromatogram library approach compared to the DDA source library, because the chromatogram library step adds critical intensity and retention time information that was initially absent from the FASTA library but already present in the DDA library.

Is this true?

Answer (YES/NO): YES